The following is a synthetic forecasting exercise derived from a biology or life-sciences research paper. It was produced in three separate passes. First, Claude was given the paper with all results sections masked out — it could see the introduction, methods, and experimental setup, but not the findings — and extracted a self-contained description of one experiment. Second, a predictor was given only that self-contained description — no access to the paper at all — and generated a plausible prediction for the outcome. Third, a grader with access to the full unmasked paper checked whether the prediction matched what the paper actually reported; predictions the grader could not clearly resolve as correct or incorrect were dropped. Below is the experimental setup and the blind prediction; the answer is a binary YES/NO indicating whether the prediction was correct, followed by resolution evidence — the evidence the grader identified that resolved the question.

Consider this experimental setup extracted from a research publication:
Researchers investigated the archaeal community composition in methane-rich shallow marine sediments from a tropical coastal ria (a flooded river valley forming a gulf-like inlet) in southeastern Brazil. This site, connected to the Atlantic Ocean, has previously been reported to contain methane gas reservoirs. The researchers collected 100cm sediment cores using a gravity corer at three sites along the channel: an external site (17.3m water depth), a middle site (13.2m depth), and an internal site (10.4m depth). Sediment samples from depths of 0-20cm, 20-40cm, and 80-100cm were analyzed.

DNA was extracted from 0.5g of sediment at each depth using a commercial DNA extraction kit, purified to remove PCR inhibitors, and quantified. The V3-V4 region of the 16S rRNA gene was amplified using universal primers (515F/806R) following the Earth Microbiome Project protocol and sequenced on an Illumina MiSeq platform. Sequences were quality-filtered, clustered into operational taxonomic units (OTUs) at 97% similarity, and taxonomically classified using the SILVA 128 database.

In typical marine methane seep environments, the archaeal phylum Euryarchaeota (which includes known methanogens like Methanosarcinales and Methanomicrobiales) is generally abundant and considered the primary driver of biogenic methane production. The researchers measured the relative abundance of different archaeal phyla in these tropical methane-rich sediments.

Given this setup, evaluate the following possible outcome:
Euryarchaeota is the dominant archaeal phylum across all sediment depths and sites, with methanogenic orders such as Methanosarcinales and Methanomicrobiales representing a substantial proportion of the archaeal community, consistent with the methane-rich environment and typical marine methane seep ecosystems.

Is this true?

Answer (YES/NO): NO